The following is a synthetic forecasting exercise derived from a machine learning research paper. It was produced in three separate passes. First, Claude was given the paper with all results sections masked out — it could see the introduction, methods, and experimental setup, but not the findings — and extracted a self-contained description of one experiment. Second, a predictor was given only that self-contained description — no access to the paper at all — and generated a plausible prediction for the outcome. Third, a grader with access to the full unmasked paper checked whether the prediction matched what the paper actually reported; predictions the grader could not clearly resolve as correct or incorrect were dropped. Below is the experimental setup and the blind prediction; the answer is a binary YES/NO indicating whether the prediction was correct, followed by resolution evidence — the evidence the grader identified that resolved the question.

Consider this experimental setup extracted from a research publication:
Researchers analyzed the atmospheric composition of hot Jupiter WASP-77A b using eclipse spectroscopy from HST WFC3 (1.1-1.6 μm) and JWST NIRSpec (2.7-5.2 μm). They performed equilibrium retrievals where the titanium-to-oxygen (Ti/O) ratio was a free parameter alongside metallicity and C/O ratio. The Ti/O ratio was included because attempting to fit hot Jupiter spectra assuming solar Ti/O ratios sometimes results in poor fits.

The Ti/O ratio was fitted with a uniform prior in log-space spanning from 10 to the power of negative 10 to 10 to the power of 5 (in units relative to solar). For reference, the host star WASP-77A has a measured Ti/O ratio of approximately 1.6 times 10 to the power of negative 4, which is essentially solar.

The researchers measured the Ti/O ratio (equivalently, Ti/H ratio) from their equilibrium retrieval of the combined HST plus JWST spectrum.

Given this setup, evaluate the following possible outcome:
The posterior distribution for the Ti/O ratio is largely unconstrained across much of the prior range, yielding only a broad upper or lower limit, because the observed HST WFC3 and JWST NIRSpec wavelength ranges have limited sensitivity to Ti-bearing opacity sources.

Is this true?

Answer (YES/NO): NO